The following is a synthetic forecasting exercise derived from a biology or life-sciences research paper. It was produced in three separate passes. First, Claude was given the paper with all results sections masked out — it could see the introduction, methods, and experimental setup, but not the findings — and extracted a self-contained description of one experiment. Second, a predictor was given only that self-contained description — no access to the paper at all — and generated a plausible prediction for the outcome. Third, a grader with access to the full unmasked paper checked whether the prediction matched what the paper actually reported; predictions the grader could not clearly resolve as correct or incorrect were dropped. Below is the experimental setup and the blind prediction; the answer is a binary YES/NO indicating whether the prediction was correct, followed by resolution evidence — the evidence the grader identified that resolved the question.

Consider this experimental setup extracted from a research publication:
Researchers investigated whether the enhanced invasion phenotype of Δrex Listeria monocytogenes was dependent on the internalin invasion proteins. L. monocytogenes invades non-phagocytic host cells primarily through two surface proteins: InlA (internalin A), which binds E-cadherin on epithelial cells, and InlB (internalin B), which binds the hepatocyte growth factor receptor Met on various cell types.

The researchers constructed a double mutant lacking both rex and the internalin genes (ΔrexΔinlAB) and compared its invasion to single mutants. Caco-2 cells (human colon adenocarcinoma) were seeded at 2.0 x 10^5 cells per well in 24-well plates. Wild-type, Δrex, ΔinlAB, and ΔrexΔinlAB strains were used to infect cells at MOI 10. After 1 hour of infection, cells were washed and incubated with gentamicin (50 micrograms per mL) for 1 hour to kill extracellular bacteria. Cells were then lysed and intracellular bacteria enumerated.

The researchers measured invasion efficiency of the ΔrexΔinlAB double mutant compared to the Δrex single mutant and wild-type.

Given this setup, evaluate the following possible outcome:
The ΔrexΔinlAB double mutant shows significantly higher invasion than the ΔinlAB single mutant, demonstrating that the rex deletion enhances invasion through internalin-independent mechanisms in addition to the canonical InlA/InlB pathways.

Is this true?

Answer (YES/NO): NO